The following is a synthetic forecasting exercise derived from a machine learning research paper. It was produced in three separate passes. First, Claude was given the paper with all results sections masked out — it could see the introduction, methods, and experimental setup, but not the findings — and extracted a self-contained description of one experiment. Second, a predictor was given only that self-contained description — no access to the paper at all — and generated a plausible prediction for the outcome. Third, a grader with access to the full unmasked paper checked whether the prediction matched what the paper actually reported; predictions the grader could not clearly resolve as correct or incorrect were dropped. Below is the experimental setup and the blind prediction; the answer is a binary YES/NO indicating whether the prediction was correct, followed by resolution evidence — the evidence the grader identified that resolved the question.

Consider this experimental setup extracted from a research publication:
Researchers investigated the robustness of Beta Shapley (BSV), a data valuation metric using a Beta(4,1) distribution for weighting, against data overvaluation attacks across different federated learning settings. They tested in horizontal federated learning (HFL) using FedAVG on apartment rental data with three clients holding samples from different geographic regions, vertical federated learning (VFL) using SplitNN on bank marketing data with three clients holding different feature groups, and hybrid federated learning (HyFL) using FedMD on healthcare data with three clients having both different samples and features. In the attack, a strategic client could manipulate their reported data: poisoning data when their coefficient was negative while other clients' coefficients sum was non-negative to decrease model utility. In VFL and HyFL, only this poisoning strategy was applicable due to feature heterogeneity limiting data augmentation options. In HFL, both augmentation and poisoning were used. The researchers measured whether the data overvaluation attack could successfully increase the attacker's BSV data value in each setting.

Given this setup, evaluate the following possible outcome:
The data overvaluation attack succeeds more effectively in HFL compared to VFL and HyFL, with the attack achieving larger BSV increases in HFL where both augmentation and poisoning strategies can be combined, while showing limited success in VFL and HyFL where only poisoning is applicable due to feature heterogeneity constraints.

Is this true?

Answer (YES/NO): NO